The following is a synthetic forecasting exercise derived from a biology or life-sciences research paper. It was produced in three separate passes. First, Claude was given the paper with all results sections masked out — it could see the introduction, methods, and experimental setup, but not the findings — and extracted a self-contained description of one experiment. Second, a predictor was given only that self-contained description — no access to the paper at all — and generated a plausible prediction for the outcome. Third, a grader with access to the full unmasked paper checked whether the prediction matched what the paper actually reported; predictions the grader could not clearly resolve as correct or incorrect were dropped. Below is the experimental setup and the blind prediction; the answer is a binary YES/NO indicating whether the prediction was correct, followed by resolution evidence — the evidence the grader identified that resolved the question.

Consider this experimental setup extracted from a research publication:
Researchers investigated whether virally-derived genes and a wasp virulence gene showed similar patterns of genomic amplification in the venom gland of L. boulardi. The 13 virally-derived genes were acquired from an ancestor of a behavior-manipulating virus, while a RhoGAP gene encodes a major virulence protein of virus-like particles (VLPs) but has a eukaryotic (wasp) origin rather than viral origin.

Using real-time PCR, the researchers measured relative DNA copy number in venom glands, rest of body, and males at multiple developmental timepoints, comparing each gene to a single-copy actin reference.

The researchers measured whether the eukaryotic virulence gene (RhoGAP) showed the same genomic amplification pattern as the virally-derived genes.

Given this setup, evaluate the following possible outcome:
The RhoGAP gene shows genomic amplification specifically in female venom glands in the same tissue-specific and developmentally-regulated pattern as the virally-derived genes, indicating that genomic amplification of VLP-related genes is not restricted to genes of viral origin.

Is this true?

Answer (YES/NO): NO